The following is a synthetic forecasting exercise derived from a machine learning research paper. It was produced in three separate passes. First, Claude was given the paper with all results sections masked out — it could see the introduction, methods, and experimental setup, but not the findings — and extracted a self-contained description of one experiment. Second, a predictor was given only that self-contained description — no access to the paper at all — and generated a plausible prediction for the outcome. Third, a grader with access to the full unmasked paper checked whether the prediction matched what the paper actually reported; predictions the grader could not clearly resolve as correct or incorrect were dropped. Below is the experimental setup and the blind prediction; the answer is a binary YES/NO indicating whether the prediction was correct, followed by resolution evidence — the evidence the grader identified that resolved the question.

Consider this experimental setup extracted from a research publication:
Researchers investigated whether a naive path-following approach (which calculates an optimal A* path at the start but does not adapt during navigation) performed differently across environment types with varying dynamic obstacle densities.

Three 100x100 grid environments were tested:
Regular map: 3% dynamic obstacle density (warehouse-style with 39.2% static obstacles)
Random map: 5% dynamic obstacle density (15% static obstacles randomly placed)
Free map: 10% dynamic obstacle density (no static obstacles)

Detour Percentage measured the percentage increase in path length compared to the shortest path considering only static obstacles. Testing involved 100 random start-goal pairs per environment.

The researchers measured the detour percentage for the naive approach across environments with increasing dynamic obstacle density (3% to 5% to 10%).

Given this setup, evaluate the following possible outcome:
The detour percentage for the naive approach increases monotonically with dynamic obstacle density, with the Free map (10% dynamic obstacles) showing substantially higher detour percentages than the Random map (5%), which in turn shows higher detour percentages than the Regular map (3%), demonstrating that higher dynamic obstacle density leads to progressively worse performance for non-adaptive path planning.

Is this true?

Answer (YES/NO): NO